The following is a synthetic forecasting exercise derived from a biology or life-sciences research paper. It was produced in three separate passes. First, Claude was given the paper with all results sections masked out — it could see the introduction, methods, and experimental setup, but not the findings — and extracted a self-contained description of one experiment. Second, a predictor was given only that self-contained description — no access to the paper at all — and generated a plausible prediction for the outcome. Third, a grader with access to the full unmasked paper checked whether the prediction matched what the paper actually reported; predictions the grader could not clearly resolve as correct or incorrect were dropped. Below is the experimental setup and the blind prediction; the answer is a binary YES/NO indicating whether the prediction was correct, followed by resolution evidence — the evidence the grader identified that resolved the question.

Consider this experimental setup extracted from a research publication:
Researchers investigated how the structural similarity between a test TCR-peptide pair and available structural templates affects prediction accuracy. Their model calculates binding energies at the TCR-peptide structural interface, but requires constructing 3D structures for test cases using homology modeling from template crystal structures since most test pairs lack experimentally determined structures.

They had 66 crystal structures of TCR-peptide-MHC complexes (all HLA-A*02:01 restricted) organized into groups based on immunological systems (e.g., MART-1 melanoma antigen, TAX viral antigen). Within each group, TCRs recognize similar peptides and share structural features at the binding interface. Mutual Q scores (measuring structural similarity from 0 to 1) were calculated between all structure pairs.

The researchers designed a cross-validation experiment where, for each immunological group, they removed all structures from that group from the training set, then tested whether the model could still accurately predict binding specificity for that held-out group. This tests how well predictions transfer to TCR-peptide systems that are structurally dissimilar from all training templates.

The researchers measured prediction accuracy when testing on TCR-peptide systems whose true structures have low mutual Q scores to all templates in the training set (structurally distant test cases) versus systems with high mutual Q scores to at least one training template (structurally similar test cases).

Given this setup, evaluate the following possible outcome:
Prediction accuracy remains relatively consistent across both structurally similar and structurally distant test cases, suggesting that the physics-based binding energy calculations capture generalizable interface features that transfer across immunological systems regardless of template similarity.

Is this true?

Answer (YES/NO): NO